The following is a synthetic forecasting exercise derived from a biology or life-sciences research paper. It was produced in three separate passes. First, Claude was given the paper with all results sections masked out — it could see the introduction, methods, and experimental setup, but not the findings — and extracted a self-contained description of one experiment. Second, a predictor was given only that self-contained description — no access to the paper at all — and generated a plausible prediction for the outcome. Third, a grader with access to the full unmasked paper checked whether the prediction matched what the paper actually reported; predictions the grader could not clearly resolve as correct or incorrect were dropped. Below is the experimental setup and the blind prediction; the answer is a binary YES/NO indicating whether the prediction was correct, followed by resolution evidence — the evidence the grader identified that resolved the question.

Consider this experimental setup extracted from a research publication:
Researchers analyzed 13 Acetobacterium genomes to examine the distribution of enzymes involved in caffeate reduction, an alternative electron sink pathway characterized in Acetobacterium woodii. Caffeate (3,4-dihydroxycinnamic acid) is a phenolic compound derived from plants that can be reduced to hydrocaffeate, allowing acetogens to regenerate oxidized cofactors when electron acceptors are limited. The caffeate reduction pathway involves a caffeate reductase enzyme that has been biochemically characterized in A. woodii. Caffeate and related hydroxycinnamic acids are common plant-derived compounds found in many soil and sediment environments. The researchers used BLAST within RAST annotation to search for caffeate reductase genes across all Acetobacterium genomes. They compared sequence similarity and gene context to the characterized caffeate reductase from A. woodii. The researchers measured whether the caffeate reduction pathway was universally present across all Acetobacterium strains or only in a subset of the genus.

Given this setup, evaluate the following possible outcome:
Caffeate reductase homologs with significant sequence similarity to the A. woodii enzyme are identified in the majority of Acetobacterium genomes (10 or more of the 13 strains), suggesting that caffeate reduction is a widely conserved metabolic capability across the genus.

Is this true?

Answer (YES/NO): NO